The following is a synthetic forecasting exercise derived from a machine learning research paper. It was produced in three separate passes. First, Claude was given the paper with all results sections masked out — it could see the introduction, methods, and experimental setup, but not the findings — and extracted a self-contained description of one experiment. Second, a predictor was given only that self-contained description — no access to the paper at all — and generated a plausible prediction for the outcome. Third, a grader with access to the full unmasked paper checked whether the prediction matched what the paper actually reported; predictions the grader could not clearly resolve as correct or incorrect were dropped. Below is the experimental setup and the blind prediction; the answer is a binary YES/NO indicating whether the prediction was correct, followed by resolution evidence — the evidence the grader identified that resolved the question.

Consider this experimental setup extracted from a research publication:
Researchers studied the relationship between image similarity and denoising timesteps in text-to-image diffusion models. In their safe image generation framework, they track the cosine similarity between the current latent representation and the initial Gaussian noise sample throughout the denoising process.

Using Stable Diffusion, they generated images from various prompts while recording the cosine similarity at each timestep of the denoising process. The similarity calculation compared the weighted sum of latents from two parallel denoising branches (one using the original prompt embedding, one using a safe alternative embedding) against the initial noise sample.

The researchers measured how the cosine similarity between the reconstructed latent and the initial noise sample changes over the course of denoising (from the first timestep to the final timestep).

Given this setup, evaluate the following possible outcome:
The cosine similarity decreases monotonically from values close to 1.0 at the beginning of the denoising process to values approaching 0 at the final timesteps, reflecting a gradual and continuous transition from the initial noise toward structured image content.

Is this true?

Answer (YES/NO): NO